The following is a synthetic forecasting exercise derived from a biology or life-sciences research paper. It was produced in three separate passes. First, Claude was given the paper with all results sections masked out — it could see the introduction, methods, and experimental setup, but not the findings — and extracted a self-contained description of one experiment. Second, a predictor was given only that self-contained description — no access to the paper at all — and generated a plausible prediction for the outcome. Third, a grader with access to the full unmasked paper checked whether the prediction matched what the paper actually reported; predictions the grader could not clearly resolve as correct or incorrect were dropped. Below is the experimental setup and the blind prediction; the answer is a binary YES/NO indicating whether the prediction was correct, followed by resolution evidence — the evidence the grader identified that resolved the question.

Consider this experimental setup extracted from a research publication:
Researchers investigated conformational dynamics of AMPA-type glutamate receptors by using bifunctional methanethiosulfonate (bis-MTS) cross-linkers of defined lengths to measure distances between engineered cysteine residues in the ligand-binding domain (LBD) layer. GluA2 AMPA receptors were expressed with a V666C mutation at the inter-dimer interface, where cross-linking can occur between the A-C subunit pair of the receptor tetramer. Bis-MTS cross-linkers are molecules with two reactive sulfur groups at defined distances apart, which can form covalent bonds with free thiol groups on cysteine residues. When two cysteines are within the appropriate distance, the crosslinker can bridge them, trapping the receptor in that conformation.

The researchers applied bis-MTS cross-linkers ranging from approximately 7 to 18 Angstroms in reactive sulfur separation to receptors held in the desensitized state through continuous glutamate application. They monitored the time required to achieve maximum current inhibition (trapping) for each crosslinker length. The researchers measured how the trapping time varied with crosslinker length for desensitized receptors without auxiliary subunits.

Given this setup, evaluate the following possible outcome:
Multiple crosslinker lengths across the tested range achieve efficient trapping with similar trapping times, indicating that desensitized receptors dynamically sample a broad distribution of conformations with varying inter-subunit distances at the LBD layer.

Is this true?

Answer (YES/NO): NO